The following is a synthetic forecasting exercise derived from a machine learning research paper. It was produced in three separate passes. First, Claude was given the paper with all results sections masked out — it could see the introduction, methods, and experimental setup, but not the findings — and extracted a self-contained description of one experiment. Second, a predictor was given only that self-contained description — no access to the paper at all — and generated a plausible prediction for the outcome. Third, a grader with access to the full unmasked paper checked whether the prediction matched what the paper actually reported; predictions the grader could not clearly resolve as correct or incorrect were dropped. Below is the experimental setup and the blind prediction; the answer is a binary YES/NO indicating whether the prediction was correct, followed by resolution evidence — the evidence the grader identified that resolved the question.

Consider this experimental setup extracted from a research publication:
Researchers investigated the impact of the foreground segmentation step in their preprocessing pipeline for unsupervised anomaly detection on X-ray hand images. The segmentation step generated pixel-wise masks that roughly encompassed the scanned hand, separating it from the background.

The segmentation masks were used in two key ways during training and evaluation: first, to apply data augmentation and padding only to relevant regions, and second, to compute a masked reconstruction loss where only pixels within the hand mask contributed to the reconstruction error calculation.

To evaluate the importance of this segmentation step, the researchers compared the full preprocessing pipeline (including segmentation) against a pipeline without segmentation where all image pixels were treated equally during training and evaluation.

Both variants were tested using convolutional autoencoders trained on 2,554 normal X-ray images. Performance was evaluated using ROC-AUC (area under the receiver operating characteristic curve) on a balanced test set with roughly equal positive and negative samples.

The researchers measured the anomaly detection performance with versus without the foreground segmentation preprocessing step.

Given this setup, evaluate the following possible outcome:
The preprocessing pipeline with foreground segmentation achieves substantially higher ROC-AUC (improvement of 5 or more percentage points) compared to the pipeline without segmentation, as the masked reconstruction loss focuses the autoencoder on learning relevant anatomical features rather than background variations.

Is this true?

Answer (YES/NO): YES